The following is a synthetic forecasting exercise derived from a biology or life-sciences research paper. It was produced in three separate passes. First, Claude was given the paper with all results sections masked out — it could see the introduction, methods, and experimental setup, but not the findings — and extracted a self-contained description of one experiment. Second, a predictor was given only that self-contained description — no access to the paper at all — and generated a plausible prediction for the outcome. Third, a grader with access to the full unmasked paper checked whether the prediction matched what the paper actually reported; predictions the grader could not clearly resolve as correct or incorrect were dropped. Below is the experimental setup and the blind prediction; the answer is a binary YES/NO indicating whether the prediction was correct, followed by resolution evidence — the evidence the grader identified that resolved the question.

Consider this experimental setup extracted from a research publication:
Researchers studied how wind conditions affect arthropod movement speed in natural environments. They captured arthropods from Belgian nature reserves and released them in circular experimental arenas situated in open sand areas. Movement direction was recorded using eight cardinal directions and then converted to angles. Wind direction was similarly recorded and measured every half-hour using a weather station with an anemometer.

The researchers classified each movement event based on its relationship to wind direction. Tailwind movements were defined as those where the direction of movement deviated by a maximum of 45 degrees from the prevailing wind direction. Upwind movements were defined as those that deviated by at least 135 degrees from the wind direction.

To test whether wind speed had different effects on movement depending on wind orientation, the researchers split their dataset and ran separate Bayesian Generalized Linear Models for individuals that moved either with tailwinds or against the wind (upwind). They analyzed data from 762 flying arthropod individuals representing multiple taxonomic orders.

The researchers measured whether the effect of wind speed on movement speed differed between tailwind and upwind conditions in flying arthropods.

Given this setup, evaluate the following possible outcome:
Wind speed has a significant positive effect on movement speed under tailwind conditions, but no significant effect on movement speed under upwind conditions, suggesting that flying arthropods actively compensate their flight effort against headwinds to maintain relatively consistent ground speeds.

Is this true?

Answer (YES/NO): YES